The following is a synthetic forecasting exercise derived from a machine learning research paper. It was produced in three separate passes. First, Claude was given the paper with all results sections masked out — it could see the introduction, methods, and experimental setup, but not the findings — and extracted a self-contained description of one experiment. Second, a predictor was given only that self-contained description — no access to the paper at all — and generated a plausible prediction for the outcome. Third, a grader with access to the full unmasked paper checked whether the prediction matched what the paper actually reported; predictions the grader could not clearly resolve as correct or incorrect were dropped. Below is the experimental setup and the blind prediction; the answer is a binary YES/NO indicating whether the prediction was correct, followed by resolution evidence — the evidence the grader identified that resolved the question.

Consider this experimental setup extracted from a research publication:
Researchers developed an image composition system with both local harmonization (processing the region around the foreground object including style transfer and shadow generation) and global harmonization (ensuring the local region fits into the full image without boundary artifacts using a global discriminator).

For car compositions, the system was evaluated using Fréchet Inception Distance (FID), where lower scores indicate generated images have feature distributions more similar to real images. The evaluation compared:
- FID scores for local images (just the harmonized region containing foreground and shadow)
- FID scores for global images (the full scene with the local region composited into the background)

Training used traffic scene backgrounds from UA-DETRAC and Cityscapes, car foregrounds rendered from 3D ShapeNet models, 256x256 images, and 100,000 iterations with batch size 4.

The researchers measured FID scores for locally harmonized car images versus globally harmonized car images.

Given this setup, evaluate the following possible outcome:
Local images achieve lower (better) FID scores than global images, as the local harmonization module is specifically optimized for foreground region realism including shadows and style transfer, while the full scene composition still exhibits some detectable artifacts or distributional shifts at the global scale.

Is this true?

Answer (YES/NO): NO